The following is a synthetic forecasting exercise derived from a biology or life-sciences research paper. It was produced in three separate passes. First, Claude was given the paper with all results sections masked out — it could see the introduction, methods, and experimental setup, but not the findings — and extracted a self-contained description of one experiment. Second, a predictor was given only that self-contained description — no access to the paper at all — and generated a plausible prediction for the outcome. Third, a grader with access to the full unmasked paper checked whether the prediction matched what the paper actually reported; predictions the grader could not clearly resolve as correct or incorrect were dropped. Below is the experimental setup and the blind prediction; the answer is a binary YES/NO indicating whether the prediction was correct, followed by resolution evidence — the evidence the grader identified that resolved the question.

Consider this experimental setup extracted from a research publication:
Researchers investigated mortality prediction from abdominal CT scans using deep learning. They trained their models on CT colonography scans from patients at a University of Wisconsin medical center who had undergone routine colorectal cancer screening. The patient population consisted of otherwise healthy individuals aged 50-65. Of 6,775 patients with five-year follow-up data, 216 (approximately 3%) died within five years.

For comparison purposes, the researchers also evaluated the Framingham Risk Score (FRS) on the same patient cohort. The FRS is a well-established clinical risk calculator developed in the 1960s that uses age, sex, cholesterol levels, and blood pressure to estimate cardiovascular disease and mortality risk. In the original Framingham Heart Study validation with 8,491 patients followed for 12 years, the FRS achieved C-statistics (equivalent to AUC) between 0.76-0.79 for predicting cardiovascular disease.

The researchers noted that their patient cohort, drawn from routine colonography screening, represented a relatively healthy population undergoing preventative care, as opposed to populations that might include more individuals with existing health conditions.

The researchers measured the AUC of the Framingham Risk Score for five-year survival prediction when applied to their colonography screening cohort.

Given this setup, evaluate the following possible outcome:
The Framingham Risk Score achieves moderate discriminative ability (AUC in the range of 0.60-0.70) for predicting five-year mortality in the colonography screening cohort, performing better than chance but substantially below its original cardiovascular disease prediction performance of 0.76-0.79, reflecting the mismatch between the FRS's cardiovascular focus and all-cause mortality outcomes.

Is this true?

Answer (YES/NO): YES